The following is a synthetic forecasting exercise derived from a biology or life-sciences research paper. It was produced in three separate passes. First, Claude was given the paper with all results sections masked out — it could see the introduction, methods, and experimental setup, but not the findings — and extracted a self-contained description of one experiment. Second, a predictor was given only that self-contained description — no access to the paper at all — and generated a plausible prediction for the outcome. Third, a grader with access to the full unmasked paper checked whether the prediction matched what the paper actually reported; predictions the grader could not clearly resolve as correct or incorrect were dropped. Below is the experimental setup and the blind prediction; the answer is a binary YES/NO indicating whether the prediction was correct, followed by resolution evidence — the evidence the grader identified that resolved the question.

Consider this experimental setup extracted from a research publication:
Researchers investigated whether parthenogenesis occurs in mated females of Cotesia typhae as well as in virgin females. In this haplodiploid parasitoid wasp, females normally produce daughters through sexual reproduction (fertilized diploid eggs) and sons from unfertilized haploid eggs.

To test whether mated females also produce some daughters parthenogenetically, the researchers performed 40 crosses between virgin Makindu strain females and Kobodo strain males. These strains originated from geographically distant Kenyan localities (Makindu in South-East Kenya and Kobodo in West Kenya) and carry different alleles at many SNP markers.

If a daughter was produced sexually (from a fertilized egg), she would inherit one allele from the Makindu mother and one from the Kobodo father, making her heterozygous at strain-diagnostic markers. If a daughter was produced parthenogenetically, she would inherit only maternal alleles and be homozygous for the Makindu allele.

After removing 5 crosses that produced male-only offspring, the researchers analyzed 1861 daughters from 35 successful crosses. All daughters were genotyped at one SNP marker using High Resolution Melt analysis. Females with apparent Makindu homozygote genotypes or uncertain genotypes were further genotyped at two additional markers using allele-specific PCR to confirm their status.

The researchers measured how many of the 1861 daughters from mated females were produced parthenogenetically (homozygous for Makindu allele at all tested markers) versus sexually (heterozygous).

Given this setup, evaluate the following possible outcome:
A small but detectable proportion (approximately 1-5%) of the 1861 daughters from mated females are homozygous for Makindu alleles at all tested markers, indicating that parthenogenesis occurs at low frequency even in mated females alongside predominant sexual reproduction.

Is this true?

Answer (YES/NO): NO